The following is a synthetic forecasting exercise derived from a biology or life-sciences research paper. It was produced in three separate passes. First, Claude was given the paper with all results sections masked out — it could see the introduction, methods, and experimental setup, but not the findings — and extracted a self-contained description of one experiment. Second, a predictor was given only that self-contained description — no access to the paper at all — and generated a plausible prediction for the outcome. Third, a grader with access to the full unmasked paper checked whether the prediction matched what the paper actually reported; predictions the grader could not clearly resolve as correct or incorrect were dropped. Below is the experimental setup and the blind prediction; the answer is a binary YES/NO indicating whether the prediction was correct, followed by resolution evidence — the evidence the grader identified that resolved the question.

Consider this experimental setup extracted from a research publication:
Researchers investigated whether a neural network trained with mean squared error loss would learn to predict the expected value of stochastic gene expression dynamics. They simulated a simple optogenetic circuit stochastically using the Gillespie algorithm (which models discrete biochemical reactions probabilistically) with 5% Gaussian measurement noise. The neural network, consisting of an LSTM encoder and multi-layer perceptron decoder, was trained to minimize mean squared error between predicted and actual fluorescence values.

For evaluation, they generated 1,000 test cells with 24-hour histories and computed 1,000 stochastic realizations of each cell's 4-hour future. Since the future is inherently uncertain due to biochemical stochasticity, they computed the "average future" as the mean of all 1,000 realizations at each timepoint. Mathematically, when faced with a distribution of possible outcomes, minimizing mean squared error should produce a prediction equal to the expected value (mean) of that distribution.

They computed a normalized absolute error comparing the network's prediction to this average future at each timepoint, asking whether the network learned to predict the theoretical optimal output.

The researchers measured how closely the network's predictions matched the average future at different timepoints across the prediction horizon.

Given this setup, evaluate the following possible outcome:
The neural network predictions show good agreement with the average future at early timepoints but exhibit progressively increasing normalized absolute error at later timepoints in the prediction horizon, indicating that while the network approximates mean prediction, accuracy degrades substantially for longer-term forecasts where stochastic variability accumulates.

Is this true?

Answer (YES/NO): NO